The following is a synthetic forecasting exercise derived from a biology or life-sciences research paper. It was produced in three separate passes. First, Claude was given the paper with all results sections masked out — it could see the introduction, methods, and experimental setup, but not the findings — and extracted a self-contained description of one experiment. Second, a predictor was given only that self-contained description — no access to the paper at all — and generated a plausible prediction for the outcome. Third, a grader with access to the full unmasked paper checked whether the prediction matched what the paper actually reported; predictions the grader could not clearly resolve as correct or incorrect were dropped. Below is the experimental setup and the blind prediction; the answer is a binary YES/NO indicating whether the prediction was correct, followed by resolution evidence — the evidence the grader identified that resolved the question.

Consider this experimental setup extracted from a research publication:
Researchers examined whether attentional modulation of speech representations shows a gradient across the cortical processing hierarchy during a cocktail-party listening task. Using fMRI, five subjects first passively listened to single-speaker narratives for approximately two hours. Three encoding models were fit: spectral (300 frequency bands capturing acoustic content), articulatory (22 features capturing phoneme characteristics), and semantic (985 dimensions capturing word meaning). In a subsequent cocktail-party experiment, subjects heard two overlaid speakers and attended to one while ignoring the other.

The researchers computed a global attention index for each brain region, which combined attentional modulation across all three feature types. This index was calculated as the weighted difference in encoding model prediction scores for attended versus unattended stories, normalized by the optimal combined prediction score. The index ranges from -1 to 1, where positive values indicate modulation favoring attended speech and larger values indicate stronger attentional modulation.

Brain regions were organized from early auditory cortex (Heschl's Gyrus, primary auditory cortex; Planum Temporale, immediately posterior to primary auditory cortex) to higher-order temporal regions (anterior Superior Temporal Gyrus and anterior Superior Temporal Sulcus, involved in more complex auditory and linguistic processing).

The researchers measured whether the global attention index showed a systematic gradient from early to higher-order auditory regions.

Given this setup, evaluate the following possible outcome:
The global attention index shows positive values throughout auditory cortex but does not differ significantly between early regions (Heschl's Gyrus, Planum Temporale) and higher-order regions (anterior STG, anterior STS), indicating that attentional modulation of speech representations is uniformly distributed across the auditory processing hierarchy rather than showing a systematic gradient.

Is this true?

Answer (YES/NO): NO